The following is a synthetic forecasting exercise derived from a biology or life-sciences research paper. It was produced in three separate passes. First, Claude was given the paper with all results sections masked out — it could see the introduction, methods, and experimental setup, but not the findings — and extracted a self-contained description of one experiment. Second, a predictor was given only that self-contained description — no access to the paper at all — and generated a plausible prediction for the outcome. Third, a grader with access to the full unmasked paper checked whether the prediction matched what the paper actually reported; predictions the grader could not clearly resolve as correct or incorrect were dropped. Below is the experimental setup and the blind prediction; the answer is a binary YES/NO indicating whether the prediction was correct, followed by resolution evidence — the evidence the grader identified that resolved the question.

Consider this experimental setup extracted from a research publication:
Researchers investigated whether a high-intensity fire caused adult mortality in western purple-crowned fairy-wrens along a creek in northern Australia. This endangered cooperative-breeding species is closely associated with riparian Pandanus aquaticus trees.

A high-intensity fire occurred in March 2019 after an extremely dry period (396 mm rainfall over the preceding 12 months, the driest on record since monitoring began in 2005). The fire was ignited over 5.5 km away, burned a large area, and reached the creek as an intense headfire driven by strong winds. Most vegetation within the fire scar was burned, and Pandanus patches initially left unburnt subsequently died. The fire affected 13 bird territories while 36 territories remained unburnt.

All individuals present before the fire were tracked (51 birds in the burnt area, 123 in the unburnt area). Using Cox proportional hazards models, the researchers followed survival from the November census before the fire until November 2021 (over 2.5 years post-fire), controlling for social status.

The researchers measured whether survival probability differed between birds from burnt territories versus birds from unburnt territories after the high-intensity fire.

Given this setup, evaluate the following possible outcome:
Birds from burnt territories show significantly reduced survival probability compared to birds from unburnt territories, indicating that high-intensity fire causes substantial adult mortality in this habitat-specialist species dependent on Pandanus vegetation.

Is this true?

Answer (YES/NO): YES